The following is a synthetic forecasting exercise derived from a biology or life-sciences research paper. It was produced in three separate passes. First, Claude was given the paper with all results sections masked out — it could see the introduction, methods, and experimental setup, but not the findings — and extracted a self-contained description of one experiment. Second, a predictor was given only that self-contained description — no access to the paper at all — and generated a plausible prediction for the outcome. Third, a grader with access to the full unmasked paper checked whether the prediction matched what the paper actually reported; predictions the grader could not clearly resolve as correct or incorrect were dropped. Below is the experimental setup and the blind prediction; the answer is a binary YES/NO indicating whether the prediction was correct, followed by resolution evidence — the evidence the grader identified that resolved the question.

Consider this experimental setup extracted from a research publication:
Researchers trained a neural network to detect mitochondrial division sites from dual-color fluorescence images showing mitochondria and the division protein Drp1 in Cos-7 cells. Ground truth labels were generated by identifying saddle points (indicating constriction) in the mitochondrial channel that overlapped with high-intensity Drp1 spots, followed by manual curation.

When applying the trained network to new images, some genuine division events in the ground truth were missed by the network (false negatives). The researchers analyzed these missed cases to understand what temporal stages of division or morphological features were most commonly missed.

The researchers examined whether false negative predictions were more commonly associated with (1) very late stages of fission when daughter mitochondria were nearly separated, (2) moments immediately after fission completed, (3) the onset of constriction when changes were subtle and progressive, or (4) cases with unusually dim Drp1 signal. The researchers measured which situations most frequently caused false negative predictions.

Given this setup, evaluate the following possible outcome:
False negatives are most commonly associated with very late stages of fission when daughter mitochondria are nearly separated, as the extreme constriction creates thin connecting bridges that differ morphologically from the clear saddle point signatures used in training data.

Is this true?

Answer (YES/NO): NO